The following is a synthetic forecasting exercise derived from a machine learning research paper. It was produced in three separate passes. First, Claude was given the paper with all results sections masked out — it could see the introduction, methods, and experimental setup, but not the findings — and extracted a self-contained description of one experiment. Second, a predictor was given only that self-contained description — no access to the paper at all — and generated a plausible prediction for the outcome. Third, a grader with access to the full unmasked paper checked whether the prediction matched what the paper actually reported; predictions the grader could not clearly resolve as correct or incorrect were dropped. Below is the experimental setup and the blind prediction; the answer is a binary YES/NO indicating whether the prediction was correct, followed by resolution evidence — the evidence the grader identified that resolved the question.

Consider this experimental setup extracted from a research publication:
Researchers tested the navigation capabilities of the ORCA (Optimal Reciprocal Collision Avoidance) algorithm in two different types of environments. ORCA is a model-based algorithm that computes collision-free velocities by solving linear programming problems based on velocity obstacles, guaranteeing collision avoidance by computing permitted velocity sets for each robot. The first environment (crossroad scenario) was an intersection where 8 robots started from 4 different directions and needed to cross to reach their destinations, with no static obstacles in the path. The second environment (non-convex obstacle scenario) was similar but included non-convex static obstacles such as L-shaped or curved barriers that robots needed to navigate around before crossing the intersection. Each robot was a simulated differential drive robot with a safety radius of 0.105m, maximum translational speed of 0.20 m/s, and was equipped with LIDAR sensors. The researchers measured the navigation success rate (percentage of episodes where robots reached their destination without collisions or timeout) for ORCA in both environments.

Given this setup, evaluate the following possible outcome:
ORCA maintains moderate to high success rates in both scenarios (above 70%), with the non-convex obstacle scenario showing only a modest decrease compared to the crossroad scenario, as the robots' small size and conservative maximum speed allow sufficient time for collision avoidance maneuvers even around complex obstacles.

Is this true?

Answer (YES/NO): NO